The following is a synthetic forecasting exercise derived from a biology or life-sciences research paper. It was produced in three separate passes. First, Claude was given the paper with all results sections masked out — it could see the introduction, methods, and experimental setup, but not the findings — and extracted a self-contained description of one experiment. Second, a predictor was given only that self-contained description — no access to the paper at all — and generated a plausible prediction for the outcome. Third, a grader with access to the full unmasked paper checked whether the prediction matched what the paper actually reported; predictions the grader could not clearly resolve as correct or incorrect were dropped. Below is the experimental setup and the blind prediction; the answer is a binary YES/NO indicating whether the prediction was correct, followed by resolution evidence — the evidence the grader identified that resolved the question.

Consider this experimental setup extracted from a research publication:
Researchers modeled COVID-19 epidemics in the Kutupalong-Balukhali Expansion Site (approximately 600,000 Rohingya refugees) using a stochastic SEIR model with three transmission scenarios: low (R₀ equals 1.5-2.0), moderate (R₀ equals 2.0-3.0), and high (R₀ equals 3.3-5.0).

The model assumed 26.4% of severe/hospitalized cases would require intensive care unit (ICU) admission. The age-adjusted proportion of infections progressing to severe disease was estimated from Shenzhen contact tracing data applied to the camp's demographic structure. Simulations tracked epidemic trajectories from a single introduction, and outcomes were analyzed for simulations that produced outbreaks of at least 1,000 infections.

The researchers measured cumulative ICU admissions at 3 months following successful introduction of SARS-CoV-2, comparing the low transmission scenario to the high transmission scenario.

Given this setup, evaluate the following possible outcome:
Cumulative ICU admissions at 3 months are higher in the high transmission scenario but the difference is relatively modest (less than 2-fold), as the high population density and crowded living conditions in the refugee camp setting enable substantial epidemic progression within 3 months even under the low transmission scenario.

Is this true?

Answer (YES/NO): NO